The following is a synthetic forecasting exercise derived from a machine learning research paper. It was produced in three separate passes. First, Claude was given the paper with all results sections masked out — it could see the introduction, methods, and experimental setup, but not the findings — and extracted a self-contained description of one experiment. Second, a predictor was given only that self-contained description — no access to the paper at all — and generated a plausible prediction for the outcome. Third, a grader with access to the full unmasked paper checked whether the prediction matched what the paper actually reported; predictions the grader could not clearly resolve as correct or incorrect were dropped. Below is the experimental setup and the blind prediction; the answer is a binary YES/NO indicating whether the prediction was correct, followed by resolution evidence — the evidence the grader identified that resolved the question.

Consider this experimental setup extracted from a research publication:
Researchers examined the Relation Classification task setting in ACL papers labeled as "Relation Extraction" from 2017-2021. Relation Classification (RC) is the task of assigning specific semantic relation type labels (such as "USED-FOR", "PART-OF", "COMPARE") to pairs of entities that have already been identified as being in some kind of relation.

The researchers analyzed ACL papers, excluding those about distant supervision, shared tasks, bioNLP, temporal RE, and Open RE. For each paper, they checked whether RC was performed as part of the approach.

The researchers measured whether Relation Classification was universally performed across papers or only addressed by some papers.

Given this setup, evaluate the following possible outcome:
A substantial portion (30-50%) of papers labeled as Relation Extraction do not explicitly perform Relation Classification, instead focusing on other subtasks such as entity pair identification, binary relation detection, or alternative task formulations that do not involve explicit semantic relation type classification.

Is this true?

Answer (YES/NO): NO